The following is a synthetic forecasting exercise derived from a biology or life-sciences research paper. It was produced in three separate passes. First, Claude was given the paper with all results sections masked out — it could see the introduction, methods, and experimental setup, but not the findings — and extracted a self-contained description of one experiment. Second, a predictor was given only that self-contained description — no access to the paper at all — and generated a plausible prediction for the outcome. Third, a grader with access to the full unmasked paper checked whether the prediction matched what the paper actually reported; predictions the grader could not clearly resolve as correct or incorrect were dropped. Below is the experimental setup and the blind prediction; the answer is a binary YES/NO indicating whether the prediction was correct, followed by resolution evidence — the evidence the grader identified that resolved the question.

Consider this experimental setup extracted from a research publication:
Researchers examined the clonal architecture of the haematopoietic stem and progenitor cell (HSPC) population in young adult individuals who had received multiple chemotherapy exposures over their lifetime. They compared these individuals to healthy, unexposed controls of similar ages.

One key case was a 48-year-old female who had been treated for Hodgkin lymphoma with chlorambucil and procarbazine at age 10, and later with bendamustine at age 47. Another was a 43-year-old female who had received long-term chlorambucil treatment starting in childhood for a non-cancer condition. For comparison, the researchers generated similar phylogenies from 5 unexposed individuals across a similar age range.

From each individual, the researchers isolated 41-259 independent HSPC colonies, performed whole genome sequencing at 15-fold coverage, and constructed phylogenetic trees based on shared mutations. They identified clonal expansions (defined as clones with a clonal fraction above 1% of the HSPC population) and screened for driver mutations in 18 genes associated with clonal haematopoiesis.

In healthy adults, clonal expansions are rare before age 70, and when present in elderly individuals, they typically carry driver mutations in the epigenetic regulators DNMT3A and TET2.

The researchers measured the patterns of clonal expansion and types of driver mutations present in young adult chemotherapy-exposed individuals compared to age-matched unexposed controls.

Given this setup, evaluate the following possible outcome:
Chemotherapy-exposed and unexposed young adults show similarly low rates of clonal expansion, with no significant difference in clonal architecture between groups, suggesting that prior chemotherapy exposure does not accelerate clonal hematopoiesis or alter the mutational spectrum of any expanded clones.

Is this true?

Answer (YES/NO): NO